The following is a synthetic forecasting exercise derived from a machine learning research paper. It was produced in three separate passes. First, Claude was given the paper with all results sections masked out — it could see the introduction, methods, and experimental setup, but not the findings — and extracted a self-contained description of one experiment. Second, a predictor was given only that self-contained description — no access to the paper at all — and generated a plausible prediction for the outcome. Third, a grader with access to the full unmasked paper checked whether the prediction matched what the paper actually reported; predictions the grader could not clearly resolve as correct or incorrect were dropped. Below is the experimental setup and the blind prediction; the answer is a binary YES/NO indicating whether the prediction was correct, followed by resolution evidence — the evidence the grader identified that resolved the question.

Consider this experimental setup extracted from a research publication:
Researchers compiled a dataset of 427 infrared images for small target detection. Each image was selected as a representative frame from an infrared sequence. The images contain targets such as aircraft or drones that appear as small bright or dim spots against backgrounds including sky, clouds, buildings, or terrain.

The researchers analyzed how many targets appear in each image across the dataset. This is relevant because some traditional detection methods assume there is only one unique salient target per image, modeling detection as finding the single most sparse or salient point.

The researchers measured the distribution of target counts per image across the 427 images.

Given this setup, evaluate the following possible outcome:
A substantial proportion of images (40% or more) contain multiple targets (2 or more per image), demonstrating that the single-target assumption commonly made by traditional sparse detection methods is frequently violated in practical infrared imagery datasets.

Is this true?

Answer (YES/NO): NO